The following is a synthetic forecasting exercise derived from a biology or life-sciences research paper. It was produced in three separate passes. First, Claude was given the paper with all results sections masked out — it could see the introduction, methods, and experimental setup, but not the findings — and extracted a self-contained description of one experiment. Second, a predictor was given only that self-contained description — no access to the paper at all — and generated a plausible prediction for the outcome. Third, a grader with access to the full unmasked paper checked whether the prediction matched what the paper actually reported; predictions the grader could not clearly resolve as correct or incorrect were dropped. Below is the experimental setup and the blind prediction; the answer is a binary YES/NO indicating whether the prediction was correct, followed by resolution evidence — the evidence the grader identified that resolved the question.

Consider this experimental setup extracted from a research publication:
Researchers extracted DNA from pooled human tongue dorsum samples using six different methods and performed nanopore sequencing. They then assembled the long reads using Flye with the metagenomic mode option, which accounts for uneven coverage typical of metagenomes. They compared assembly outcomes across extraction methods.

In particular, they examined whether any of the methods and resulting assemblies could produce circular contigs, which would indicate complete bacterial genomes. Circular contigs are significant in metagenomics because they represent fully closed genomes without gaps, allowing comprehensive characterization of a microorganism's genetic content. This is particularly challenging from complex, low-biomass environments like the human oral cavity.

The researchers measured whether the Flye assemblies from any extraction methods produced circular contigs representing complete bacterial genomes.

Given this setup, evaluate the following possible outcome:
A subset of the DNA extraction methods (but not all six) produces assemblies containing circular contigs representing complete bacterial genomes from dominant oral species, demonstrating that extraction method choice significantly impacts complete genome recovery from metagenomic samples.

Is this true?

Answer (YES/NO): NO